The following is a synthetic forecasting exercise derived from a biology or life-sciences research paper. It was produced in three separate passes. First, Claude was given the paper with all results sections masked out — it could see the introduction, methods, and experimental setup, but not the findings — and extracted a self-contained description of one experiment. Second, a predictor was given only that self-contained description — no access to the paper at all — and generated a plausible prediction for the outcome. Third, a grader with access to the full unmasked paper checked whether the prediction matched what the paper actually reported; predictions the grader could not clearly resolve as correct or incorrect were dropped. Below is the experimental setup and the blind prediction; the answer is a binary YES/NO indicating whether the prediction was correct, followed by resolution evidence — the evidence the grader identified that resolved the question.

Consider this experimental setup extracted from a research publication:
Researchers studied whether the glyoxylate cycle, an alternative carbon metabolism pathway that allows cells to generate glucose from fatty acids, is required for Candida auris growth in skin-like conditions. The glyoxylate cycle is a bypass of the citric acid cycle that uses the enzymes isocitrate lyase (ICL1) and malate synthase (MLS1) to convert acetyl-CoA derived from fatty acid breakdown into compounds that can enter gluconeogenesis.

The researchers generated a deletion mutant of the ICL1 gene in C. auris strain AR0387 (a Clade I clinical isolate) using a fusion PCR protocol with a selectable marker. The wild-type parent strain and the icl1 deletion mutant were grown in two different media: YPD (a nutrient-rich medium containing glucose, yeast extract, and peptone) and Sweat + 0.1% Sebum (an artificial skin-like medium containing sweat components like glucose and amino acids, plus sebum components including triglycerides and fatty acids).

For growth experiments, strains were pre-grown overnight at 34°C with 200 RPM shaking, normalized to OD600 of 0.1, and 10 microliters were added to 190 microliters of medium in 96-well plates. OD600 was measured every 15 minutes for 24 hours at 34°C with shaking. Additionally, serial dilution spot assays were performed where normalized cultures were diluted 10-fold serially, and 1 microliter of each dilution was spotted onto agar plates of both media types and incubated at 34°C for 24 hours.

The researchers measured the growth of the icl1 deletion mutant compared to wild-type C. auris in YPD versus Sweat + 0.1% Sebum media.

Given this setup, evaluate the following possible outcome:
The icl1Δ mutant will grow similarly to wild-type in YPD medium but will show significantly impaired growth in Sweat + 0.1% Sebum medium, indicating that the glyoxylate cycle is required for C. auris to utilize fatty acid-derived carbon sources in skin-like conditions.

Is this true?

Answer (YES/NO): YES